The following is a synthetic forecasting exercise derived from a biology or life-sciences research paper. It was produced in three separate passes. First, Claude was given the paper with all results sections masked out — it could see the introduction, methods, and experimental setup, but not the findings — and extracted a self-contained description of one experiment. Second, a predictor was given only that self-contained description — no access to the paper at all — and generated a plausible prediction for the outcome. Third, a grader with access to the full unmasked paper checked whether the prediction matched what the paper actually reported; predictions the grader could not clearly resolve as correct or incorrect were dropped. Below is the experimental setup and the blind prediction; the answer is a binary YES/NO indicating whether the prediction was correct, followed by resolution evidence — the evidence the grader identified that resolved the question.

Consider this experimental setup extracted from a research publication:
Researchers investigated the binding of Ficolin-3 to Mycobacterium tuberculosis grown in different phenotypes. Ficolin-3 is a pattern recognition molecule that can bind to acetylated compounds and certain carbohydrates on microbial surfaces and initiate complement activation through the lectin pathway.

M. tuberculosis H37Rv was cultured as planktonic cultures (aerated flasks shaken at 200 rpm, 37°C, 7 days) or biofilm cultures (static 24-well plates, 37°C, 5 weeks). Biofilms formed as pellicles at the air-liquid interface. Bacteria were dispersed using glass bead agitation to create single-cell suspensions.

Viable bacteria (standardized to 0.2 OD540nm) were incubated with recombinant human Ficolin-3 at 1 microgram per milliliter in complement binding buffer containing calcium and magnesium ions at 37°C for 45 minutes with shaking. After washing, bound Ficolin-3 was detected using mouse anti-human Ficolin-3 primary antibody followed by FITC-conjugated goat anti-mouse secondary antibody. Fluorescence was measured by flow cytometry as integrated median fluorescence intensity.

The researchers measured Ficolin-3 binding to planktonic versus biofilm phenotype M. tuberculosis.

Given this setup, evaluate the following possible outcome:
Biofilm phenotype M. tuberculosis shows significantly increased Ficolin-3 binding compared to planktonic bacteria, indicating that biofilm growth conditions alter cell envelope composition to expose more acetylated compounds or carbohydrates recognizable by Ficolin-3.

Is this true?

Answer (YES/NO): NO